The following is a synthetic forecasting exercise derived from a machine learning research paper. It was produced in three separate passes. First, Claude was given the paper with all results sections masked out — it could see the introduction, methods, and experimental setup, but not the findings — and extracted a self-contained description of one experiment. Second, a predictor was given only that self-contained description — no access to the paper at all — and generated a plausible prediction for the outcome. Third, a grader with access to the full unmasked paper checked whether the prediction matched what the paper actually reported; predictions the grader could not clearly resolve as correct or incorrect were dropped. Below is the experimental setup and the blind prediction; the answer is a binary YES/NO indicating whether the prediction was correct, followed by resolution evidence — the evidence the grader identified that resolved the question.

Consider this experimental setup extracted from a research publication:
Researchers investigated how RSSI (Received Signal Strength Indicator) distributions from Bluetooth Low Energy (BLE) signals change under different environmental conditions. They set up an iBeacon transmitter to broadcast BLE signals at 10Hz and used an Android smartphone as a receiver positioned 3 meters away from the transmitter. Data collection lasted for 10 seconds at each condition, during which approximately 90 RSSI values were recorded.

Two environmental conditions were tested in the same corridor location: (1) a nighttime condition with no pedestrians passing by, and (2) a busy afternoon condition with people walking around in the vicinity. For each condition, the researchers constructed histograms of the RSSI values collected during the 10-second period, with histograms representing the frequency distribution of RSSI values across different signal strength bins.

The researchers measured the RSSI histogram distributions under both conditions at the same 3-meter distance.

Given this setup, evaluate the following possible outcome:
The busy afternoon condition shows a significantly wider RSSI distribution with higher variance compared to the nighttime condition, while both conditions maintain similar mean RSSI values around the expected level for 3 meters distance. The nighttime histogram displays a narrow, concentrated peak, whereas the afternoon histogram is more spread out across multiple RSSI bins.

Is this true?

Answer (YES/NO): NO